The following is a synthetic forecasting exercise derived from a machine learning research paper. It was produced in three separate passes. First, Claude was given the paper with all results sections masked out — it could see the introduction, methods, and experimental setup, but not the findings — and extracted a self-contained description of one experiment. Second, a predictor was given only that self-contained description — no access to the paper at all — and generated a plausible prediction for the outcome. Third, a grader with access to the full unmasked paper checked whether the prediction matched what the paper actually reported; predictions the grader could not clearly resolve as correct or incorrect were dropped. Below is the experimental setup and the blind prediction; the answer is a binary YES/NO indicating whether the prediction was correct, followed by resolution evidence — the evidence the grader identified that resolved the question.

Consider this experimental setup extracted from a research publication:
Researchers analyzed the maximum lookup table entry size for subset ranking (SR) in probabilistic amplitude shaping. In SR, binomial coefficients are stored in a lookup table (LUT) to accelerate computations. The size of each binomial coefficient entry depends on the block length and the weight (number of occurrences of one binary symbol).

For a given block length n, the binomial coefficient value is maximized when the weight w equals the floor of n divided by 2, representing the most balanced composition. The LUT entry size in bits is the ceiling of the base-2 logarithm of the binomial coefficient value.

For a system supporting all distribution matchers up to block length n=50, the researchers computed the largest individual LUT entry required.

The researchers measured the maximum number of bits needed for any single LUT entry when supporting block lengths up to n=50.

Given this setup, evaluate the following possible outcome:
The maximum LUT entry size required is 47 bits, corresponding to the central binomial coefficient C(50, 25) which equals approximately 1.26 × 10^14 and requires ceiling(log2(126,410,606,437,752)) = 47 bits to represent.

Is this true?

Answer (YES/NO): YES